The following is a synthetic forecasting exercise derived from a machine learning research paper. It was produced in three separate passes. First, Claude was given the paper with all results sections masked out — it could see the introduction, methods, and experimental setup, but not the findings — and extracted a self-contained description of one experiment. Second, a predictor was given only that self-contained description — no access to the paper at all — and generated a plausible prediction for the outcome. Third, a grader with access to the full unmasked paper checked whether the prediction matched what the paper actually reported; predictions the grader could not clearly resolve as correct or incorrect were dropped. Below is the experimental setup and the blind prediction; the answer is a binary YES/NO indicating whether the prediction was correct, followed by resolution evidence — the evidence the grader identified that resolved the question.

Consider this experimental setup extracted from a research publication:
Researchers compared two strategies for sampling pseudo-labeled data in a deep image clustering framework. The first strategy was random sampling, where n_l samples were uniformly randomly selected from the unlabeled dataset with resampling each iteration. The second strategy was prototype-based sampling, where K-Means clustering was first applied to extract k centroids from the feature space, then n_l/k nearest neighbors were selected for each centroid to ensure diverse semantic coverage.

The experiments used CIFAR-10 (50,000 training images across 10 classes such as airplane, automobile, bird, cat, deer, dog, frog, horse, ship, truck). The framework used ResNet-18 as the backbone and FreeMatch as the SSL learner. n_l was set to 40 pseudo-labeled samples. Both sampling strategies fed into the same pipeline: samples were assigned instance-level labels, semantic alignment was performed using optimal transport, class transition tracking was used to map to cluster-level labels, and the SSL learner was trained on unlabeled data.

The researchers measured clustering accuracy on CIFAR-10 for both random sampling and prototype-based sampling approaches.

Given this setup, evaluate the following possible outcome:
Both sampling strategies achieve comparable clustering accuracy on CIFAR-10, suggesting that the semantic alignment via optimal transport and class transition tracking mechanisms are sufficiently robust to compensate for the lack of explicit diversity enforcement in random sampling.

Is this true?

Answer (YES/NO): NO